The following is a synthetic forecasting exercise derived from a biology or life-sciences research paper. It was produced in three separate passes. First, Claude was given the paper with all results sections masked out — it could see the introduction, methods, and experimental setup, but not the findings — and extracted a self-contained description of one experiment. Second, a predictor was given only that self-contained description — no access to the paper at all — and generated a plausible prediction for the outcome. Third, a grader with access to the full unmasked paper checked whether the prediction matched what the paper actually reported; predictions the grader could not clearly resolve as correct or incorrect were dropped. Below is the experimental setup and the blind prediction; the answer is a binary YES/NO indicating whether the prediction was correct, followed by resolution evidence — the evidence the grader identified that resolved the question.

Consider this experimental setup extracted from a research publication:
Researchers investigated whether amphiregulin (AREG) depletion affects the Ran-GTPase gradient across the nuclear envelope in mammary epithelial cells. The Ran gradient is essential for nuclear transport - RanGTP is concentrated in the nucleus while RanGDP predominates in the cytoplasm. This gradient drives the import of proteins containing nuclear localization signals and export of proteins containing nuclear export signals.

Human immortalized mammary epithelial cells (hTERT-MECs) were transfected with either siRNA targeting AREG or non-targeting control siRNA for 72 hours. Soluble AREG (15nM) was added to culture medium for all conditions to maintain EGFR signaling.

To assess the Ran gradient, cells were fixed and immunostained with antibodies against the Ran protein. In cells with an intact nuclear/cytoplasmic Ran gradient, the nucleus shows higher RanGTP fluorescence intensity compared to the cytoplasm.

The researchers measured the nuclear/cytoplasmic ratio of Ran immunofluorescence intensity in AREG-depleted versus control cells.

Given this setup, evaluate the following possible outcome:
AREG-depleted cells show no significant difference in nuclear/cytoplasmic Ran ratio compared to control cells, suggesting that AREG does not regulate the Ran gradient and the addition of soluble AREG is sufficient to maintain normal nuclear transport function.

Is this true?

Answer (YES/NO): NO